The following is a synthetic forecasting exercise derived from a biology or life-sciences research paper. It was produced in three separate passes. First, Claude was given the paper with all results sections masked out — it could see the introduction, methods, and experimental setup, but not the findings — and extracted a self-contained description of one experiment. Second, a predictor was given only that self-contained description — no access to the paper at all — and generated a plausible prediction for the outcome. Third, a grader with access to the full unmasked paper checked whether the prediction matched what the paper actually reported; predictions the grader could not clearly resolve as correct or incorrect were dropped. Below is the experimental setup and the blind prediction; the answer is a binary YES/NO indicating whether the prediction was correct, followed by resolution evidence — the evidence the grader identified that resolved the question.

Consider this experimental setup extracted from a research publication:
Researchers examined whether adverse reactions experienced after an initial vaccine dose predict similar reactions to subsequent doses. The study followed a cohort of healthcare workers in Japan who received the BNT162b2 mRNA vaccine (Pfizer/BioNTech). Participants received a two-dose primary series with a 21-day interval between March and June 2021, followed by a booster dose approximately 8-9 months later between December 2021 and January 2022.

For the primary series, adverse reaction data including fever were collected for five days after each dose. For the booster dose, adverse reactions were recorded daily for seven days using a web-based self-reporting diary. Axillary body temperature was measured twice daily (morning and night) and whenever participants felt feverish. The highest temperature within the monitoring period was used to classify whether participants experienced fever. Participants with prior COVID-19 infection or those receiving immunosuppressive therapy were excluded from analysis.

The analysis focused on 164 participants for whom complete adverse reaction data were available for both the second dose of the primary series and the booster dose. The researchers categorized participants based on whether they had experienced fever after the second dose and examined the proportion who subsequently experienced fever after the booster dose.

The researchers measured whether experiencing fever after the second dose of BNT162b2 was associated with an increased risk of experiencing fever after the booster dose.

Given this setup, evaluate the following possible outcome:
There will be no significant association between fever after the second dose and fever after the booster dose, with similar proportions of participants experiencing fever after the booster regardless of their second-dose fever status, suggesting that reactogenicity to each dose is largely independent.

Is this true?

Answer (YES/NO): NO